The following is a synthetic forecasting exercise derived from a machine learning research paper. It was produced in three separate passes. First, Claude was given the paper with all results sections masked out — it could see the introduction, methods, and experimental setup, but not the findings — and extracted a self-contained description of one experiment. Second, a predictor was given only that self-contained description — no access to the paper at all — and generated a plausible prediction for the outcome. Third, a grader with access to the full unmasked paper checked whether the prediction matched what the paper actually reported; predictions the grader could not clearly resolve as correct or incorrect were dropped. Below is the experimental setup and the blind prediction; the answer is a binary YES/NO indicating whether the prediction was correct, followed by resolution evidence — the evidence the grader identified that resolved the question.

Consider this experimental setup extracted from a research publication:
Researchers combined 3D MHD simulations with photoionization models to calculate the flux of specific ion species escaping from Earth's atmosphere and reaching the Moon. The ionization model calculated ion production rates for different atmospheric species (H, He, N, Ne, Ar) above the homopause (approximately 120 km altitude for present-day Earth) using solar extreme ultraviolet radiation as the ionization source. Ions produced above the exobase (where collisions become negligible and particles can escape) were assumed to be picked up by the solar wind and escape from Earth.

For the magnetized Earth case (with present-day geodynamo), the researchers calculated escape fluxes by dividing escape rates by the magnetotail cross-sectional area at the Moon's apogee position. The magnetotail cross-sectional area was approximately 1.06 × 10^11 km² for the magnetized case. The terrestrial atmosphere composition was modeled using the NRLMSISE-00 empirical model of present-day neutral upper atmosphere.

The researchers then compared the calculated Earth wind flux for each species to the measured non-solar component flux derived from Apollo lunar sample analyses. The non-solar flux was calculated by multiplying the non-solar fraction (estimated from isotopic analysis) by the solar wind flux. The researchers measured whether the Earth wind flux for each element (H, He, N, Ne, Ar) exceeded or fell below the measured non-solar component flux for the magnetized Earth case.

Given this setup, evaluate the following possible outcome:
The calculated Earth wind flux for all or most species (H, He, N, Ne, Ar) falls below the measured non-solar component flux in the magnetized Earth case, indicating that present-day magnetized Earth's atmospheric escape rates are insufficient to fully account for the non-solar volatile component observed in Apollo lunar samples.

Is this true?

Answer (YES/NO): NO